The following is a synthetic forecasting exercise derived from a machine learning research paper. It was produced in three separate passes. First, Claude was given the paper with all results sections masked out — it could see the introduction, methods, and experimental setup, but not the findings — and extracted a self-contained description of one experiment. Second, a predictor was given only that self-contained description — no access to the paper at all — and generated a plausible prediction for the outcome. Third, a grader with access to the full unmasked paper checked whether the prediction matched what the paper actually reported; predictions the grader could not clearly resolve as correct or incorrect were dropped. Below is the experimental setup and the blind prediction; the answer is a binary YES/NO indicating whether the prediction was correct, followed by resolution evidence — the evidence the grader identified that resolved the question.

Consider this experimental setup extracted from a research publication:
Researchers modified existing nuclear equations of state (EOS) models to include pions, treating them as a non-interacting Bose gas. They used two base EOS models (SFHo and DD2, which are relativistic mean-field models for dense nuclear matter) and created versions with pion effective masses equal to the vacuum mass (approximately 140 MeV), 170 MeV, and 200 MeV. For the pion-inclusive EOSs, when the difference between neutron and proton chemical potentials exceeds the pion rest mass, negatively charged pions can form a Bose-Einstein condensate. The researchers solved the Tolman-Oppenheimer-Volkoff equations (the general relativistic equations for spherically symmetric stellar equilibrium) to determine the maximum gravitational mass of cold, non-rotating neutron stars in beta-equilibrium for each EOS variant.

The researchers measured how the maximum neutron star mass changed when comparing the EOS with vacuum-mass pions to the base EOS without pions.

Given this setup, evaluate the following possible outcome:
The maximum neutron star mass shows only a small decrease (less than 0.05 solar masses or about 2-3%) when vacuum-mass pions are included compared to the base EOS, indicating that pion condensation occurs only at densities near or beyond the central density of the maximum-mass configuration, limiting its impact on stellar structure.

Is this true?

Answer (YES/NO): YES